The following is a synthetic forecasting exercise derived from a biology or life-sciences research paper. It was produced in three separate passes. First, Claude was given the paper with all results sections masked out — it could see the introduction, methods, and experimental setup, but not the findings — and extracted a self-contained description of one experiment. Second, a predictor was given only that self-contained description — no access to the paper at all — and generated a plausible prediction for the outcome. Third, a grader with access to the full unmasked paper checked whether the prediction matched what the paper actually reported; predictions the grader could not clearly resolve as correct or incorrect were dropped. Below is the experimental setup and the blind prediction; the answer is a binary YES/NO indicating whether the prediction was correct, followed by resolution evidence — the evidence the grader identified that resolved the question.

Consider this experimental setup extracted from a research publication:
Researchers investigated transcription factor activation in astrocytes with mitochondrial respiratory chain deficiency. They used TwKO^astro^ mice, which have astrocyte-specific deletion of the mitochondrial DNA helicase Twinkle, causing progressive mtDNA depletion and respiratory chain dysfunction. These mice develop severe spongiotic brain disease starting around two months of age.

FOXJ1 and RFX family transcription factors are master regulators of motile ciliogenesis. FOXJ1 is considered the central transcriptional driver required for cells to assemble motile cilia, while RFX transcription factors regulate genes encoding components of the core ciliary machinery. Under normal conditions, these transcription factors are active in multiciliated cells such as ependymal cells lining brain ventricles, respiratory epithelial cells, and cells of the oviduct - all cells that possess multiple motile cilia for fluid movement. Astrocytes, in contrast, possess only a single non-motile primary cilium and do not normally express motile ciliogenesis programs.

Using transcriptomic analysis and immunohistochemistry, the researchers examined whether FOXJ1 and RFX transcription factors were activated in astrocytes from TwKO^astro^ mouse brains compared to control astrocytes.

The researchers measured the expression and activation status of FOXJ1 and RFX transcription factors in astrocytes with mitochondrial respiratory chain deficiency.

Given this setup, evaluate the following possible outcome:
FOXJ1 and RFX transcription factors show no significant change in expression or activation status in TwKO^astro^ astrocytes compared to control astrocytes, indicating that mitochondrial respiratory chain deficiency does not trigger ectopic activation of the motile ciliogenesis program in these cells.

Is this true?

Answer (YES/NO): NO